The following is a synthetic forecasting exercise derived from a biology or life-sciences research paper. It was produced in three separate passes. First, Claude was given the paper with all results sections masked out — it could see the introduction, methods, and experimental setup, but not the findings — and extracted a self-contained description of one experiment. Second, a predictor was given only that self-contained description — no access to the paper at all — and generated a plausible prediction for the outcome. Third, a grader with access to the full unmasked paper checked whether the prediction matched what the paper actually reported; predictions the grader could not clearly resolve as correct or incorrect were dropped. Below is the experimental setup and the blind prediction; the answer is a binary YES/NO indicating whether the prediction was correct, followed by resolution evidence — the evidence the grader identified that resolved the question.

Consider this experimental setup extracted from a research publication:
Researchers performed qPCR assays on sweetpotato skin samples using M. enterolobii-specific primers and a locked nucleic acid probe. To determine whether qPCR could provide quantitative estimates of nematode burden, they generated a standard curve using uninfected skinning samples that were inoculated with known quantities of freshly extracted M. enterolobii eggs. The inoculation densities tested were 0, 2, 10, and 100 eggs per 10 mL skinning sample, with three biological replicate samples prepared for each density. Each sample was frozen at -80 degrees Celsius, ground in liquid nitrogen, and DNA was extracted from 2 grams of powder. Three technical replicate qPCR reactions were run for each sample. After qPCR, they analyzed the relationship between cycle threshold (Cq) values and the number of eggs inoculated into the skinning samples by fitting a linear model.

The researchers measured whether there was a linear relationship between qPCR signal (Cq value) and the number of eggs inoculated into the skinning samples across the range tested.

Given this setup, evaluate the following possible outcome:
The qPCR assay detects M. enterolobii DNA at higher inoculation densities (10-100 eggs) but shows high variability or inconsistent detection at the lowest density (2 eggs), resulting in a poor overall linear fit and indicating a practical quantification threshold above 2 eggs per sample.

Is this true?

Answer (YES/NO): NO